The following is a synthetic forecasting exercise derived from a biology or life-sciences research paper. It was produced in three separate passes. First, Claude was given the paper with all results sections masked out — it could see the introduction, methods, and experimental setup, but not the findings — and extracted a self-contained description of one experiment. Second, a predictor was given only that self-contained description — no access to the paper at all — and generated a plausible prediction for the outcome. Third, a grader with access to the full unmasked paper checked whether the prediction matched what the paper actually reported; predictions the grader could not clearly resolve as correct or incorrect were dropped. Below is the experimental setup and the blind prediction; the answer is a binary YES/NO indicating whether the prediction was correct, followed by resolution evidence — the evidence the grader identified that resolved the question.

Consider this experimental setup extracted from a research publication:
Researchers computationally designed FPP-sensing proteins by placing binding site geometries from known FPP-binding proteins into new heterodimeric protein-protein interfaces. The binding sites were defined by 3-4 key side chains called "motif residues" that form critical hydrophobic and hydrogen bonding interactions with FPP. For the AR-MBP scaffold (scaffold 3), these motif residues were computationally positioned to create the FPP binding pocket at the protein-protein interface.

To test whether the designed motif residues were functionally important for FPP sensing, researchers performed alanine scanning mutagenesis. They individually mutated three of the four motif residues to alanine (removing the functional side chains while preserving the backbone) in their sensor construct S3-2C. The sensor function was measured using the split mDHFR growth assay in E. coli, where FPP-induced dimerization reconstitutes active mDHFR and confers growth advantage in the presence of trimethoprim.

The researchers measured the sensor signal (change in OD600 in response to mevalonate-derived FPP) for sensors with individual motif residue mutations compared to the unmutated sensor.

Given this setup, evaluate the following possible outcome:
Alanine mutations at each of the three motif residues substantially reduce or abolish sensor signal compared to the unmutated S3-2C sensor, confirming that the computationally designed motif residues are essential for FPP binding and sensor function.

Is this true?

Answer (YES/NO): NO